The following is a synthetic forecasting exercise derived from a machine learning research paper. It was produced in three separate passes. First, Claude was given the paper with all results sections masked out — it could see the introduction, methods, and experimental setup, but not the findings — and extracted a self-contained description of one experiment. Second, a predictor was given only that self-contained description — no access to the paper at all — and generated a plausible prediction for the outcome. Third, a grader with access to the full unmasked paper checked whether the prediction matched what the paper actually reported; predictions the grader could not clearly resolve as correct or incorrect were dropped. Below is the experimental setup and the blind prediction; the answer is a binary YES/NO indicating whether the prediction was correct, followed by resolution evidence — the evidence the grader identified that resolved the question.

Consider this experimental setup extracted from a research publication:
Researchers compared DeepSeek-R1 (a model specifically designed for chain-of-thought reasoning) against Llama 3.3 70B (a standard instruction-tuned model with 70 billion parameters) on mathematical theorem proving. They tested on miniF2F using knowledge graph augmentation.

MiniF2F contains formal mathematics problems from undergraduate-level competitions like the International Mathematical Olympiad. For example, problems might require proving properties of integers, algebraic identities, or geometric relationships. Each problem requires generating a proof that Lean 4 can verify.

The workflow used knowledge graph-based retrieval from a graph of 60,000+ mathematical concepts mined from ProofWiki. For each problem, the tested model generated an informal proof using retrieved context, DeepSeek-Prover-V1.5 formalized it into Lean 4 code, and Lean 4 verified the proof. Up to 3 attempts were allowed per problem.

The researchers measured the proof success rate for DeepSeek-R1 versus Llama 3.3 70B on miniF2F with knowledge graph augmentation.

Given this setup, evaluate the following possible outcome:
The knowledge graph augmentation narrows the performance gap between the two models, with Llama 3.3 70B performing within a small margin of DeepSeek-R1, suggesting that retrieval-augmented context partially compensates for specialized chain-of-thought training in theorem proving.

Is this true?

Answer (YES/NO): NO